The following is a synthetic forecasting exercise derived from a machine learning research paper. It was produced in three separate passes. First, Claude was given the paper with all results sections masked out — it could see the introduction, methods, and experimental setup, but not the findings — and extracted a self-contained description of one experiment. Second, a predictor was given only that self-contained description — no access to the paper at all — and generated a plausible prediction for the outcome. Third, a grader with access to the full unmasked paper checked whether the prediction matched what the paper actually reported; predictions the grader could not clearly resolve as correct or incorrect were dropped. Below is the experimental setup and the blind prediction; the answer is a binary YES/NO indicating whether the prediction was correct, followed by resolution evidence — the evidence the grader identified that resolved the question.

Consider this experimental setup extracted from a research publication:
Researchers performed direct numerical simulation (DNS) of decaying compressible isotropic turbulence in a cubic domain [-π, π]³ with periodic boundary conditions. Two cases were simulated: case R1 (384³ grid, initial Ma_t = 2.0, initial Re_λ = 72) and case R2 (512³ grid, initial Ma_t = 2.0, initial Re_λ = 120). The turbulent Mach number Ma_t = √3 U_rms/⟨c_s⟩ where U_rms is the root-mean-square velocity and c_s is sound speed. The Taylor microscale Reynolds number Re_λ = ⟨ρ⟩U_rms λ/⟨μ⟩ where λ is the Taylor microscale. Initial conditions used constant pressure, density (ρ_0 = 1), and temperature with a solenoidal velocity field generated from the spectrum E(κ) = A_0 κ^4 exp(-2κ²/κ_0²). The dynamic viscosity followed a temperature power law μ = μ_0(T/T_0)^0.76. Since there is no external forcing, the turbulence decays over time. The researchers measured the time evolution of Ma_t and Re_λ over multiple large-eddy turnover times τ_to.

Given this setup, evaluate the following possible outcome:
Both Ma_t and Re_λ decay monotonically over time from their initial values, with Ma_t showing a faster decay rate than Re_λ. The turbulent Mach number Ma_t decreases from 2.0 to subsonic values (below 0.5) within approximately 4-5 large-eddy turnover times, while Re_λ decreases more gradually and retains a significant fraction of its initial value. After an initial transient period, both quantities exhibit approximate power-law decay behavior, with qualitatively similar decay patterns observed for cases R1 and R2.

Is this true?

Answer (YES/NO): NO